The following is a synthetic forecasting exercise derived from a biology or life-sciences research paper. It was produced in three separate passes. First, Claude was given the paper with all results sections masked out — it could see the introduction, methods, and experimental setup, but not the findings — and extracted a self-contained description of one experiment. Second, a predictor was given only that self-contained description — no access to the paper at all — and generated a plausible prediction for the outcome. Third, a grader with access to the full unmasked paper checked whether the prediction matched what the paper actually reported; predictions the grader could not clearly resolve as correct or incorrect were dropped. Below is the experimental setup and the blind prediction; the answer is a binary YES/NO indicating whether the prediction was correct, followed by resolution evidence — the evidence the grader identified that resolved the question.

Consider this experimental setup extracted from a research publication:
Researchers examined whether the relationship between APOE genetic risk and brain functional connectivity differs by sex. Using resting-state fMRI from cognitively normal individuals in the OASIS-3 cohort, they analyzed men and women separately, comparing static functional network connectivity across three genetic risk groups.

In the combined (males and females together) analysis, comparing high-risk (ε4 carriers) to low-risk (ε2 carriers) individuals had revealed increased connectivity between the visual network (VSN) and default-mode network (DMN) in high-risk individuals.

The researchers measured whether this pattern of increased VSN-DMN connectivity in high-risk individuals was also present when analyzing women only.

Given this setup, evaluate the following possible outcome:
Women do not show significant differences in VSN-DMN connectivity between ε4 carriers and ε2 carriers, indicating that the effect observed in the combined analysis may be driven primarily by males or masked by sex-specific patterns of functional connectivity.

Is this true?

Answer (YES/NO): YES